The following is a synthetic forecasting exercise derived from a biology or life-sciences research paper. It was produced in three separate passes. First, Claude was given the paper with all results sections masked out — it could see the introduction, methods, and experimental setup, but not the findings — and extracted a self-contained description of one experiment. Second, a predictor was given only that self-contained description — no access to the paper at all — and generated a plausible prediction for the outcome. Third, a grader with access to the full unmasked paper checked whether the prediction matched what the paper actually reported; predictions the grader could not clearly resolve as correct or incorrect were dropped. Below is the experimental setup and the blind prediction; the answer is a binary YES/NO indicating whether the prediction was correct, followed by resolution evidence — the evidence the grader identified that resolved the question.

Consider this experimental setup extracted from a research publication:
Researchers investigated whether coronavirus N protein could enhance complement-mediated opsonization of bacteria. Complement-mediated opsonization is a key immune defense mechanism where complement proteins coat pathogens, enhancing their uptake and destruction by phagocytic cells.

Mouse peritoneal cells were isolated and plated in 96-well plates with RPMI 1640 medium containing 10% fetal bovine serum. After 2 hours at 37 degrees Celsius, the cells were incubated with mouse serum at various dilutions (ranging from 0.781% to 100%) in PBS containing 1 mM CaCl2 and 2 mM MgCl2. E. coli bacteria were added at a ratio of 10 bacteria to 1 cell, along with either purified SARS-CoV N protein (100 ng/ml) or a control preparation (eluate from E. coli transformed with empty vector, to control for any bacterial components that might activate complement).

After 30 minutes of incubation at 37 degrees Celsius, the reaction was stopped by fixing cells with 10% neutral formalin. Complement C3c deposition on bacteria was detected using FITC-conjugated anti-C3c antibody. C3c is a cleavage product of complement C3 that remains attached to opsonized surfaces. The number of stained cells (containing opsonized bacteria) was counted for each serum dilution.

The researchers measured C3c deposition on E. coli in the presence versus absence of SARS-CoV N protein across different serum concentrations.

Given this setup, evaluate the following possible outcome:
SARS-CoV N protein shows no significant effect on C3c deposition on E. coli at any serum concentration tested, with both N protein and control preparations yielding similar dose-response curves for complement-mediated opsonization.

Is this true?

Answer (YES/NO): NO